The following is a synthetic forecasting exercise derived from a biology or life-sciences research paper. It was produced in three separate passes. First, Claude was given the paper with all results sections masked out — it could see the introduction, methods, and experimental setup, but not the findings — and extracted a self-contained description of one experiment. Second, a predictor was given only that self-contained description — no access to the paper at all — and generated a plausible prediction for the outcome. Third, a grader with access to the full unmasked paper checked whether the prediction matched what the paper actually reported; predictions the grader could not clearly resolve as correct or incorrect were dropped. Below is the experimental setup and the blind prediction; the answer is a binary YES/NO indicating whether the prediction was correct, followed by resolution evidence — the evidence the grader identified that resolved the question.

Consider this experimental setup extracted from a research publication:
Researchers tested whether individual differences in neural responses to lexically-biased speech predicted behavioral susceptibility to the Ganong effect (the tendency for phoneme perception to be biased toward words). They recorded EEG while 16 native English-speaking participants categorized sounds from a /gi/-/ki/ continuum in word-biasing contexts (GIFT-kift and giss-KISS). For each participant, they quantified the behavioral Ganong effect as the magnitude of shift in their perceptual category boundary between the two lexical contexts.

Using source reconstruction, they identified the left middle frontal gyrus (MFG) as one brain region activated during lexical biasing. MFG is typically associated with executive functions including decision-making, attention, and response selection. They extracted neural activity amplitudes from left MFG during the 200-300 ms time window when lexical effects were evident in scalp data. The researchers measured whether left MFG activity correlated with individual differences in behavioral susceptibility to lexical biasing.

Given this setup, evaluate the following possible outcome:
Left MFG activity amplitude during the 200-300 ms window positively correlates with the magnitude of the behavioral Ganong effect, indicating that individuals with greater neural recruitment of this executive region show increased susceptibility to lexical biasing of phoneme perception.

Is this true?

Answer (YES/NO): NO